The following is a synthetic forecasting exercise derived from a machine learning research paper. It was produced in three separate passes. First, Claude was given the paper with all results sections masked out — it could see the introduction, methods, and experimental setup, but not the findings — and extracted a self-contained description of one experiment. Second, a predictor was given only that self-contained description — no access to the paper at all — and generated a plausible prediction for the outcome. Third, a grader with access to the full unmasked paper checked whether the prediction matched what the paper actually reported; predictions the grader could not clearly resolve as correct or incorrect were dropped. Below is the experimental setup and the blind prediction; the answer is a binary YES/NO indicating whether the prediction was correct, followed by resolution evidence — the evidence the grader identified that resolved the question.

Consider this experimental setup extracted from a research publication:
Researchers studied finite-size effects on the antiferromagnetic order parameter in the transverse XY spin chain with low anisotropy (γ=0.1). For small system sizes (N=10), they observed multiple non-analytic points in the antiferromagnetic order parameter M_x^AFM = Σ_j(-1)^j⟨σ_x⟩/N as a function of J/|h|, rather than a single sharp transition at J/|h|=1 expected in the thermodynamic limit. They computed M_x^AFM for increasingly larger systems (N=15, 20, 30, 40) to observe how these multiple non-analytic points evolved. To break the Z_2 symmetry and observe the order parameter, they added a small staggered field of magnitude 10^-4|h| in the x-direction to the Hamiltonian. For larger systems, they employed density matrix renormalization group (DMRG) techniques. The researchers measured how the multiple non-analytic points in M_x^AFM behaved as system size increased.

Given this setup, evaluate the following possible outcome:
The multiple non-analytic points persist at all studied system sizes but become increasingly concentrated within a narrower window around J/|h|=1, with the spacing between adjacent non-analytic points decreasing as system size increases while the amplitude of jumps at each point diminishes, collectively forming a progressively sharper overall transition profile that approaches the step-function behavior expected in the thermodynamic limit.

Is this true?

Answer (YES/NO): YES